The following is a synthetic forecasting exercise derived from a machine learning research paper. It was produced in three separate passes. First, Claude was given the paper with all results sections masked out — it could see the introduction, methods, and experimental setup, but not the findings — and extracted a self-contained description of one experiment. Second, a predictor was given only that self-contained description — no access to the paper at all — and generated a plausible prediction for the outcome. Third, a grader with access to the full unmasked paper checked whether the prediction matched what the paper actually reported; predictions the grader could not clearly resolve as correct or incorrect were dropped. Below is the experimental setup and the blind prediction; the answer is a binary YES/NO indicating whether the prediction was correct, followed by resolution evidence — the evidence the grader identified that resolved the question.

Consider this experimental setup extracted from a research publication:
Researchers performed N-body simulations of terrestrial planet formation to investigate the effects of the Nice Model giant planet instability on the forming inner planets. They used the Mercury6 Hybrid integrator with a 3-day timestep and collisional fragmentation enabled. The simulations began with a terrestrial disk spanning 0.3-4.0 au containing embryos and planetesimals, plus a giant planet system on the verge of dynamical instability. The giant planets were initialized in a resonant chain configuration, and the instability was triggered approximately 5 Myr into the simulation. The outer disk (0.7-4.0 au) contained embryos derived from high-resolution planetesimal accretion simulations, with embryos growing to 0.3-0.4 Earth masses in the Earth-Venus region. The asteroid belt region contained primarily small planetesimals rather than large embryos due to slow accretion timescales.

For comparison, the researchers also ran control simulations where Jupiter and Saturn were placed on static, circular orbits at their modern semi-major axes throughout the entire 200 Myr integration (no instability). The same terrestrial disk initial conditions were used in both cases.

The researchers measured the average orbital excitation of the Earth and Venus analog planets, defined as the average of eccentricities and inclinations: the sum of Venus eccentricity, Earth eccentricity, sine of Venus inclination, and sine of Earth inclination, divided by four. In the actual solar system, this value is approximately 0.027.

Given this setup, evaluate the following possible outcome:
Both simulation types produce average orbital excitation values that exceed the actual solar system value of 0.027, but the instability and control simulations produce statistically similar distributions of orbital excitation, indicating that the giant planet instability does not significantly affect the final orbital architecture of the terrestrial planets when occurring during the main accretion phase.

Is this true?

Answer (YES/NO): NO